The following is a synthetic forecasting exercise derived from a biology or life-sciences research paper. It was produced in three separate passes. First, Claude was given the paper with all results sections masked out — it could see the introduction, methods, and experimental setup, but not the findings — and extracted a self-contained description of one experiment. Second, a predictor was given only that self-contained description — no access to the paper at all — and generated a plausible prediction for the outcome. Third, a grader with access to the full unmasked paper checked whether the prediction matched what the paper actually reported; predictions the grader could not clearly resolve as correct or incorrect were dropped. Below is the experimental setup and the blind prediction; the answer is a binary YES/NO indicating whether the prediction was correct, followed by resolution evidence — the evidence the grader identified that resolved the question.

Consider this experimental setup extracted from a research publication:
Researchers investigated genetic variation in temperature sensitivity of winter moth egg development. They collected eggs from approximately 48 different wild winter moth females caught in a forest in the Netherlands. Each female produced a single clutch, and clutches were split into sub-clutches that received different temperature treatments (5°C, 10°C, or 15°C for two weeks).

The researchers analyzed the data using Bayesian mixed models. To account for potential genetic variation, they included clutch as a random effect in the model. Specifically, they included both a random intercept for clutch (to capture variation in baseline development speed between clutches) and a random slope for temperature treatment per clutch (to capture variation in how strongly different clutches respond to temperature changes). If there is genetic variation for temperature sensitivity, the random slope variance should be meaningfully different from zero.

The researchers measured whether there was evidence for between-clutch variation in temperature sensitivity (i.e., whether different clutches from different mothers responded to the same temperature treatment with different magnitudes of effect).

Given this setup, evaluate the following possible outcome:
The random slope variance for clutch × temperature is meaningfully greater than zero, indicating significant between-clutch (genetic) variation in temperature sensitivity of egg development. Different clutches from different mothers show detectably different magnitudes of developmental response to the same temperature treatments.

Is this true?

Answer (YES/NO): YES